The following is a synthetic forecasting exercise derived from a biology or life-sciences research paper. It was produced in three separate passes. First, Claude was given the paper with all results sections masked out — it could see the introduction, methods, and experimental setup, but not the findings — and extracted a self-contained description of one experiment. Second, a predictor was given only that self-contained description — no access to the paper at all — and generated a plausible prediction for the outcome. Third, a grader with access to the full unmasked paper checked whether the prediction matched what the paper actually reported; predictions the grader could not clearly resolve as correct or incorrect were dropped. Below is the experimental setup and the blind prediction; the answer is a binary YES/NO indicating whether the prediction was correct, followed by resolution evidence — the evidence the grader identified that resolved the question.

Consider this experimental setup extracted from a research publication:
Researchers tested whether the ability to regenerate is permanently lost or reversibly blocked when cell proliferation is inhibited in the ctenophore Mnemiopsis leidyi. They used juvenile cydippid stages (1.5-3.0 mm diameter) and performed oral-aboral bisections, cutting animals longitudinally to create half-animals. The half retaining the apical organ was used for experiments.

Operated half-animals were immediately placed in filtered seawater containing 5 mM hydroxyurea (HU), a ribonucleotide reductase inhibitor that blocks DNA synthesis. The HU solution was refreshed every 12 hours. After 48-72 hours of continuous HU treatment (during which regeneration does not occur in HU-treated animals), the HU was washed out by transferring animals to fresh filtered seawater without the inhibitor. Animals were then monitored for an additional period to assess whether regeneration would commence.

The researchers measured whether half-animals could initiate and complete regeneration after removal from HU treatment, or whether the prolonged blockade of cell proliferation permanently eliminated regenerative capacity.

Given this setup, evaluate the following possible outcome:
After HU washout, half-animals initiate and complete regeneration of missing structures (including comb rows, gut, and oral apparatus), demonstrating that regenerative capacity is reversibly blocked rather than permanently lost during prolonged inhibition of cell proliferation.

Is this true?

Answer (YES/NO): NO